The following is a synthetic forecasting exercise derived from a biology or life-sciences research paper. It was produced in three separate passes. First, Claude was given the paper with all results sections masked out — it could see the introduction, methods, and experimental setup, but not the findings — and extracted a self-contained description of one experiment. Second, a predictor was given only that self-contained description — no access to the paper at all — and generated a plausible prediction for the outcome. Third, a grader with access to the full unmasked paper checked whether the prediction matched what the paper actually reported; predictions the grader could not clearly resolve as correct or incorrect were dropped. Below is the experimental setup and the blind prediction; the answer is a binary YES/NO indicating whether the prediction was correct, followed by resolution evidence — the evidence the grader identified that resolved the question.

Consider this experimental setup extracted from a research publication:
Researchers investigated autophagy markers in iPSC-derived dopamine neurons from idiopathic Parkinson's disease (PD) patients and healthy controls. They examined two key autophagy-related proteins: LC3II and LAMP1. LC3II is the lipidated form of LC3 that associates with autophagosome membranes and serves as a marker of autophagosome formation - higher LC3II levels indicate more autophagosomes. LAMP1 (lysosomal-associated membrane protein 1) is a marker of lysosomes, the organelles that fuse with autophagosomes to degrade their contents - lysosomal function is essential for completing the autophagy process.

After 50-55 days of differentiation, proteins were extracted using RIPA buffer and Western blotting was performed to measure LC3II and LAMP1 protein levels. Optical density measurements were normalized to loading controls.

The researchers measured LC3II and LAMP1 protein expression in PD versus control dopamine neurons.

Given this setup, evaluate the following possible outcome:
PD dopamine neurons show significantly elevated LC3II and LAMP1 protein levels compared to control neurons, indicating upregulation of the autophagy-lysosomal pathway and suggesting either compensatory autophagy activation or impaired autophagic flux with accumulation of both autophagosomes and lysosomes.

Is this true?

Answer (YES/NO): NO